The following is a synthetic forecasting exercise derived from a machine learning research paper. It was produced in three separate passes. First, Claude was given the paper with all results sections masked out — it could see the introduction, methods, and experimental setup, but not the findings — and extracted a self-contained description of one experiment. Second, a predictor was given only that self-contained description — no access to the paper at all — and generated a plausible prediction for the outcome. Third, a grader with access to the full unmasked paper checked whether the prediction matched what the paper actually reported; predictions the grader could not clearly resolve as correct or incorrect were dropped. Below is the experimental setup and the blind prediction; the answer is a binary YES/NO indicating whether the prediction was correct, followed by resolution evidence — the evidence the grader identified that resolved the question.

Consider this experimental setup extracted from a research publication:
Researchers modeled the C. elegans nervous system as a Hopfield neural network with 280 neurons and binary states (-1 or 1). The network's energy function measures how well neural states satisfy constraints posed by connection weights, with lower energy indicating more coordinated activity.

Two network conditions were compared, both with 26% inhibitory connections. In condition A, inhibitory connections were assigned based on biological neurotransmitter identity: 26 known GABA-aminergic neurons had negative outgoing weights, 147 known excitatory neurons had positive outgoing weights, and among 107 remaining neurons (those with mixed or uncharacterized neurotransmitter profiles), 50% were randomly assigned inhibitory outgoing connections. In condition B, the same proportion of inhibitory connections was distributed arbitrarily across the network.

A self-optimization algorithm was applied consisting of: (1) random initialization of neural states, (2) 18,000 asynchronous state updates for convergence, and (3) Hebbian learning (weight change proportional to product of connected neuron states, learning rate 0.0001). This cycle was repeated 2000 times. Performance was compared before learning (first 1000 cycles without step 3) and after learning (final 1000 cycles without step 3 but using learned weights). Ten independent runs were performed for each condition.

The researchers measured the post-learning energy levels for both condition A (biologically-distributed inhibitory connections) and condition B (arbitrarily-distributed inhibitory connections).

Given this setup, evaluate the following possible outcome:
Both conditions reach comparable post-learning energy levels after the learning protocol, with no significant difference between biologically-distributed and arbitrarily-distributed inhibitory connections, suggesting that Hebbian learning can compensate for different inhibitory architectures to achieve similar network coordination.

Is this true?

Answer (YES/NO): NO